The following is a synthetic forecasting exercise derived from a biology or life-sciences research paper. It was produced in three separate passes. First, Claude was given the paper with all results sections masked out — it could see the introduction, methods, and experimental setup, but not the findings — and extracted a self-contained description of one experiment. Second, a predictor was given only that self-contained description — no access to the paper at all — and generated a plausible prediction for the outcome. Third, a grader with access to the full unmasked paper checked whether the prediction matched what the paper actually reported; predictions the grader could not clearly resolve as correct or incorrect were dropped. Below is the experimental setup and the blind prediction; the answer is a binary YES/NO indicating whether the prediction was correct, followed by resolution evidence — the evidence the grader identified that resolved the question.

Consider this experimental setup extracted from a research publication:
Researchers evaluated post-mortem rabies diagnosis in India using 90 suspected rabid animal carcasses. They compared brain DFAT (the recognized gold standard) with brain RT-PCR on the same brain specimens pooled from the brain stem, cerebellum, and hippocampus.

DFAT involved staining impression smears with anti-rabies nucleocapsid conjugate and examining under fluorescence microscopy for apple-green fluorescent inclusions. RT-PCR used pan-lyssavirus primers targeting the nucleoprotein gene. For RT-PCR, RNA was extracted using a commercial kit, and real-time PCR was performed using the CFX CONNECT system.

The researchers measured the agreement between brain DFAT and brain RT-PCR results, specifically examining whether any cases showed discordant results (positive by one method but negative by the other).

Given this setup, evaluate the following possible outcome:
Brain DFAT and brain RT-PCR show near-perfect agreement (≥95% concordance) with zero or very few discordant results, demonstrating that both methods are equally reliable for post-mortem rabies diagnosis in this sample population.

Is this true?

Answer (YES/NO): YES